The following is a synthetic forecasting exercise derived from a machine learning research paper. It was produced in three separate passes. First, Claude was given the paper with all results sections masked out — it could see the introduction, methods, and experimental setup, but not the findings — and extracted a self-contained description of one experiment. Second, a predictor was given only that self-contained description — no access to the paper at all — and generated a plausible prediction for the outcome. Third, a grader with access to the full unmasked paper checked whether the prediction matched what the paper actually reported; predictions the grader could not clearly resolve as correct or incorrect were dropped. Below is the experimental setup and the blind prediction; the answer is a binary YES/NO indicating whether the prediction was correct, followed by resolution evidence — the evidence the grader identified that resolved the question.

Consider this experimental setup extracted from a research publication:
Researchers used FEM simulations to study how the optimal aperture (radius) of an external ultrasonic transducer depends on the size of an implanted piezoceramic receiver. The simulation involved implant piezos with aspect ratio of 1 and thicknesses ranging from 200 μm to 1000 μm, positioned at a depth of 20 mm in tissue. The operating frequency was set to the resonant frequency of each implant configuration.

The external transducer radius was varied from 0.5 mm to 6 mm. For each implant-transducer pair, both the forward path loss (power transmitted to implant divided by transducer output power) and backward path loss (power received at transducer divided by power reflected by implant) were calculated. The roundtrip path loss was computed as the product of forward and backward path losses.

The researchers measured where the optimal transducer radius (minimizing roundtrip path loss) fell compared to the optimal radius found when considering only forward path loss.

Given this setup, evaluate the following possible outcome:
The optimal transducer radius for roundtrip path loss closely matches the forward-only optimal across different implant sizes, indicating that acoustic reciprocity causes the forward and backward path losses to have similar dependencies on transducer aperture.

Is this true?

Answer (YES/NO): NO